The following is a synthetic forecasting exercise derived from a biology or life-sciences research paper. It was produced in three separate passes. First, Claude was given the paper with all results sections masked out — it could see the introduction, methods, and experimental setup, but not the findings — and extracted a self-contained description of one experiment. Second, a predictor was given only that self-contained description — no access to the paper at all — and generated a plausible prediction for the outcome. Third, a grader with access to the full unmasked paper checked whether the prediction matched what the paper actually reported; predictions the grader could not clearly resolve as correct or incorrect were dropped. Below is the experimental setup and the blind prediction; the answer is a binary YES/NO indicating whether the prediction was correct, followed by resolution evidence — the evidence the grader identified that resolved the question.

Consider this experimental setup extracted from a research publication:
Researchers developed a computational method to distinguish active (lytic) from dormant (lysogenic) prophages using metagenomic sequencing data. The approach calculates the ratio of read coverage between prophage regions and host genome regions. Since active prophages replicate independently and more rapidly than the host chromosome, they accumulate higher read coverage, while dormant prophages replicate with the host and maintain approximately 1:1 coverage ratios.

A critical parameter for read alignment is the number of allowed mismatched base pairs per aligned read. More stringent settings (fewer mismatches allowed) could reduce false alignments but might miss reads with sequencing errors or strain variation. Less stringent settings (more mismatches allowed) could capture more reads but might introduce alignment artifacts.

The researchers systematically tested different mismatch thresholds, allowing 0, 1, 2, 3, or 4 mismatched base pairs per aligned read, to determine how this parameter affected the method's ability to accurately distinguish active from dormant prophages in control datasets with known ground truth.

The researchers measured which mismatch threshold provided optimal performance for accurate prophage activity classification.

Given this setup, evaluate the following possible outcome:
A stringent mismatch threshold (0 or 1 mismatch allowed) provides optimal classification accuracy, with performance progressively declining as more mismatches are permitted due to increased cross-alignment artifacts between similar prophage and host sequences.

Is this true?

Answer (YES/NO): NO